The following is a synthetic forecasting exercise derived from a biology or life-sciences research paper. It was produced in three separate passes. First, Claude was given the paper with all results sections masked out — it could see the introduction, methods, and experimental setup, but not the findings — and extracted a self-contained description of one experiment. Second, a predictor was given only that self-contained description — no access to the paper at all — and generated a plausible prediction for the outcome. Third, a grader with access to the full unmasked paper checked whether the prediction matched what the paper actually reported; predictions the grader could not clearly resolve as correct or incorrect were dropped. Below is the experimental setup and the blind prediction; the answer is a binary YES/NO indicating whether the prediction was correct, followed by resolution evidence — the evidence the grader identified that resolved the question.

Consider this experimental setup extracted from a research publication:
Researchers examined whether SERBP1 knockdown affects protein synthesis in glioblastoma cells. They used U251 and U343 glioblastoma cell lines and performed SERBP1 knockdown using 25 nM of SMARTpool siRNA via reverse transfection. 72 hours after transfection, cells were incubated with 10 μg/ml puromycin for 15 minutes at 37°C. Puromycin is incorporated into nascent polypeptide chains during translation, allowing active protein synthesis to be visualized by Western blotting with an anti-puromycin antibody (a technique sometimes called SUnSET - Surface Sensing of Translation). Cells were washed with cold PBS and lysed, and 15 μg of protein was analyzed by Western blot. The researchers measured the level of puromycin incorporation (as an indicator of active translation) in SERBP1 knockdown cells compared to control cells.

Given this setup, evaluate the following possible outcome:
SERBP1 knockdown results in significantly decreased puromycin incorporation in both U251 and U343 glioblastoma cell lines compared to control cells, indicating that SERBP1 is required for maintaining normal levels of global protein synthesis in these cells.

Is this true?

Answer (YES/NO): YES